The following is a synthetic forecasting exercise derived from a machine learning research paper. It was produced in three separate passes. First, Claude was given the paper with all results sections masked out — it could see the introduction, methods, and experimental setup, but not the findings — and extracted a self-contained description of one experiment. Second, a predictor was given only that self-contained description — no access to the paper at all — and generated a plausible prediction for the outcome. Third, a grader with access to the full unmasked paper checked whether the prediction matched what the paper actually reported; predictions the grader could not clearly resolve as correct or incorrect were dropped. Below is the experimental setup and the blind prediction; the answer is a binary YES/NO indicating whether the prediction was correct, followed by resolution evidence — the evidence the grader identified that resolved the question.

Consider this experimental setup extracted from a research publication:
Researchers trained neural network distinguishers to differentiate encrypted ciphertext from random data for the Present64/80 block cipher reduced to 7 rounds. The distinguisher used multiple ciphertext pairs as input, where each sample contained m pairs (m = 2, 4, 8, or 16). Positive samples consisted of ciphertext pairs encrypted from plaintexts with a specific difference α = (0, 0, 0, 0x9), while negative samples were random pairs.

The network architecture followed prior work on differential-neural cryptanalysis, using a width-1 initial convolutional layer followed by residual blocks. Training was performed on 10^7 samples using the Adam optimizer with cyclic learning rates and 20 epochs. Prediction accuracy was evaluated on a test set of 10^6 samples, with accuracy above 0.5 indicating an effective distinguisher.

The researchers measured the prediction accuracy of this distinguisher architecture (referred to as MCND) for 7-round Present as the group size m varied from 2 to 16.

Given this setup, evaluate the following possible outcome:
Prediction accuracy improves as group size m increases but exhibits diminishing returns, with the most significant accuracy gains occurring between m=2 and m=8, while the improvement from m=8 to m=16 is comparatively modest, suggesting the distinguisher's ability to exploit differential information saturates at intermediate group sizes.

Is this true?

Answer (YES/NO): NO